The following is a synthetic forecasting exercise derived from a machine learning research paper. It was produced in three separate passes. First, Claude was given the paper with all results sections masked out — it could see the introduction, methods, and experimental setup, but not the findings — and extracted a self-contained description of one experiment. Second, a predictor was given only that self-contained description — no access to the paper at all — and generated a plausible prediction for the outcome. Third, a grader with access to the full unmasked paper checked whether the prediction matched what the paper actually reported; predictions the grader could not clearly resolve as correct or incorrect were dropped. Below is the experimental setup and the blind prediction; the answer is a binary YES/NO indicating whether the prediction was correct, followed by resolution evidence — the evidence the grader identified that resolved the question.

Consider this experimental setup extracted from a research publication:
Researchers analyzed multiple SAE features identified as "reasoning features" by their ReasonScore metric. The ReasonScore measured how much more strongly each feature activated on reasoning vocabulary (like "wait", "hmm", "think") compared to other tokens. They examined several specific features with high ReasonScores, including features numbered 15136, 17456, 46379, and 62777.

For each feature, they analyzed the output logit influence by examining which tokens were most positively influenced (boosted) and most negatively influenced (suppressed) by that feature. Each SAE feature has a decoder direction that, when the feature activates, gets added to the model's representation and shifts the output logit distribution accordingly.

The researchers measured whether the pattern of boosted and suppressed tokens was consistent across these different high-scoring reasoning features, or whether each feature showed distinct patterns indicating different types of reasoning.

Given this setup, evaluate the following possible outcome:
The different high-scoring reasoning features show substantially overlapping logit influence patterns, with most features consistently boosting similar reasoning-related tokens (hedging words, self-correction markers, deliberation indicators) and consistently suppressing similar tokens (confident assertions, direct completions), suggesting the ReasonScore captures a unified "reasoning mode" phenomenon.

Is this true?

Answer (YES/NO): NO